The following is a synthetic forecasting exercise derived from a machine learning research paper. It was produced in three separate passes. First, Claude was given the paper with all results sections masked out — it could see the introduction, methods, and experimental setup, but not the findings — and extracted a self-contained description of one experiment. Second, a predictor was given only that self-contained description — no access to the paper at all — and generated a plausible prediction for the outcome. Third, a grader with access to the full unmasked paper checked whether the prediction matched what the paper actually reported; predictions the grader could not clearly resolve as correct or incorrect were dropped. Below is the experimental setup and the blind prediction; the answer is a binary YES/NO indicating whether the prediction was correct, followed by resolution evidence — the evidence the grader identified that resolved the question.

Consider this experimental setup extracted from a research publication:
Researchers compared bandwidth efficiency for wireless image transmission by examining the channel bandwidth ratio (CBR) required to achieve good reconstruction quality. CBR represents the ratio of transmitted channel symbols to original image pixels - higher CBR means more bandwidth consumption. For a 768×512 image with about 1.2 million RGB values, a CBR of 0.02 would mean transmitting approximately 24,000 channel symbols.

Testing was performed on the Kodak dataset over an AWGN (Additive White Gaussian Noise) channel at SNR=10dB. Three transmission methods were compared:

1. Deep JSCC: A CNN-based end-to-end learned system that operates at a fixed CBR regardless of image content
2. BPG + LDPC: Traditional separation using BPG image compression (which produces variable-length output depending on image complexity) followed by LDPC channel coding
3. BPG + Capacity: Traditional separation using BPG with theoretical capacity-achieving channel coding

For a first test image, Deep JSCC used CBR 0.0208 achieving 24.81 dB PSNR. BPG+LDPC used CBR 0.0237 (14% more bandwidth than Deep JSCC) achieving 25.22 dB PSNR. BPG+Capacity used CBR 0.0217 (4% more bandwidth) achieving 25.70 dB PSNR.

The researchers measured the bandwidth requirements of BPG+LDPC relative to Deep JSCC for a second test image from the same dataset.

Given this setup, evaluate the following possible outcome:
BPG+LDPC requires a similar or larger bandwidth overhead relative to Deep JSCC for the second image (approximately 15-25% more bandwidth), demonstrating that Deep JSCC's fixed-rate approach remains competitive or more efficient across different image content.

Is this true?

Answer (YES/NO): NO